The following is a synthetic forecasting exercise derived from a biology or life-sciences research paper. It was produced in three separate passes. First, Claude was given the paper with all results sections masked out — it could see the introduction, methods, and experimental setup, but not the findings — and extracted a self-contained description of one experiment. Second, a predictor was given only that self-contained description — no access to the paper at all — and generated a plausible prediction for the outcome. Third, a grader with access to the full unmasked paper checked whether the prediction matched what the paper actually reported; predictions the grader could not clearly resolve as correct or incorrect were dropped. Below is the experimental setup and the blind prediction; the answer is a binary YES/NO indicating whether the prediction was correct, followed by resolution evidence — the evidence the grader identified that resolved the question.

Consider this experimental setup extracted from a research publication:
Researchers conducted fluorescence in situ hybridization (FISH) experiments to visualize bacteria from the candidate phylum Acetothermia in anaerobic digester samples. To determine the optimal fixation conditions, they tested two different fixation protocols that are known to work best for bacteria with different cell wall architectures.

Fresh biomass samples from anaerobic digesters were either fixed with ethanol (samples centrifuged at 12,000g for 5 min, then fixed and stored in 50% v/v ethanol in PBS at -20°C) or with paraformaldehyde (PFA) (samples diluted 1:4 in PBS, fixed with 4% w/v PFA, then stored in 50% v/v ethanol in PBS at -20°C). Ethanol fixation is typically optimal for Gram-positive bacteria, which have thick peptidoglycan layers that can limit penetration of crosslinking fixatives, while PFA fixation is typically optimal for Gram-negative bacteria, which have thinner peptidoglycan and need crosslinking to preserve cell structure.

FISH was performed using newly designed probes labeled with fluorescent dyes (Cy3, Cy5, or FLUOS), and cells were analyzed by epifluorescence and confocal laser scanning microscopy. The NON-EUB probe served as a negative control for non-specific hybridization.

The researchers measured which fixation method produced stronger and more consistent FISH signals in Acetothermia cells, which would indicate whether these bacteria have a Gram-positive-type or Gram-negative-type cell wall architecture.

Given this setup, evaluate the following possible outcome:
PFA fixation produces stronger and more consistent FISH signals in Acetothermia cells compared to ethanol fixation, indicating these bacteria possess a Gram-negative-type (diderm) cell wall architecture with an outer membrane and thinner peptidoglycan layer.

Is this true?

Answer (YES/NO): NO